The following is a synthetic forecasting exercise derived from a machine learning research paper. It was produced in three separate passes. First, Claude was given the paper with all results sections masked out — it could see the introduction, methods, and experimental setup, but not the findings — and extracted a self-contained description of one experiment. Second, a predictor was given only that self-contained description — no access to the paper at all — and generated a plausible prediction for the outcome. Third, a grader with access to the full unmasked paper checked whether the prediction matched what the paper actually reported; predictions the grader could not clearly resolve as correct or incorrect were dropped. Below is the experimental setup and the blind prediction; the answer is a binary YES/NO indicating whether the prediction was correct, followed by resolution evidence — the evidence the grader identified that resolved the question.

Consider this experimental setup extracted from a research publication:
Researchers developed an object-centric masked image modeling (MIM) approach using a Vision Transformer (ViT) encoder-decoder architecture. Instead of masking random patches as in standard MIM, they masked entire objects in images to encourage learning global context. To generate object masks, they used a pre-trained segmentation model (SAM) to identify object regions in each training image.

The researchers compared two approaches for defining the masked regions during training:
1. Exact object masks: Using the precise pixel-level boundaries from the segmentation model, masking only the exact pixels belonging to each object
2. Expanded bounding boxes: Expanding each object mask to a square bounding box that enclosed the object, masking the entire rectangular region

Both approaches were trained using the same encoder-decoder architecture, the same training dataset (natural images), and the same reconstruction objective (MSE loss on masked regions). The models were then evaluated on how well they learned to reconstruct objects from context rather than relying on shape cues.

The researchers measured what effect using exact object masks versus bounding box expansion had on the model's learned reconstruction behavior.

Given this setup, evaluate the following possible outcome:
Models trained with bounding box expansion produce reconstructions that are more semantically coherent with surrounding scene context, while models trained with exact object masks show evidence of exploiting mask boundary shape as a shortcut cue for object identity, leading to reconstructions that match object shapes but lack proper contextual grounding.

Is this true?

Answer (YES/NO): NO